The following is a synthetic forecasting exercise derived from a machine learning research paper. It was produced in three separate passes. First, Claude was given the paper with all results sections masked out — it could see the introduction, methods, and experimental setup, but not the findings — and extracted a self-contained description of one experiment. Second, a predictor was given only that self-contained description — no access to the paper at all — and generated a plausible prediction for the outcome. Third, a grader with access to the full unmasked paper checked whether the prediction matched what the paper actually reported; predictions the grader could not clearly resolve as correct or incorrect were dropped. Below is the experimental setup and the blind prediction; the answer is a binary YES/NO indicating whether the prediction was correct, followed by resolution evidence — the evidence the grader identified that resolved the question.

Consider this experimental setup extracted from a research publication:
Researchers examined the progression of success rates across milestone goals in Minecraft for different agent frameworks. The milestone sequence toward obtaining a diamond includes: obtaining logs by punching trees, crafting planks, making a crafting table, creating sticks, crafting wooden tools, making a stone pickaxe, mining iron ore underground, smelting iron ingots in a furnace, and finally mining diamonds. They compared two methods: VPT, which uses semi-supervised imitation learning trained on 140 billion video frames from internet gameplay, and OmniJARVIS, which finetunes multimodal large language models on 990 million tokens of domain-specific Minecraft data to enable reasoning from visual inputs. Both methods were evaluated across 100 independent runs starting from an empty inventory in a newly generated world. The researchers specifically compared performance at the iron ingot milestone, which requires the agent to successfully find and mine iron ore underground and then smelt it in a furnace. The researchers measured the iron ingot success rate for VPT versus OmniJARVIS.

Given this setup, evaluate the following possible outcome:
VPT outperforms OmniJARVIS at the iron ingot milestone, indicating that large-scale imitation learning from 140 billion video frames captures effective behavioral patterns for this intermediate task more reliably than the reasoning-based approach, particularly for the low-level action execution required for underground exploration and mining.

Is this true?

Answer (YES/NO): YES